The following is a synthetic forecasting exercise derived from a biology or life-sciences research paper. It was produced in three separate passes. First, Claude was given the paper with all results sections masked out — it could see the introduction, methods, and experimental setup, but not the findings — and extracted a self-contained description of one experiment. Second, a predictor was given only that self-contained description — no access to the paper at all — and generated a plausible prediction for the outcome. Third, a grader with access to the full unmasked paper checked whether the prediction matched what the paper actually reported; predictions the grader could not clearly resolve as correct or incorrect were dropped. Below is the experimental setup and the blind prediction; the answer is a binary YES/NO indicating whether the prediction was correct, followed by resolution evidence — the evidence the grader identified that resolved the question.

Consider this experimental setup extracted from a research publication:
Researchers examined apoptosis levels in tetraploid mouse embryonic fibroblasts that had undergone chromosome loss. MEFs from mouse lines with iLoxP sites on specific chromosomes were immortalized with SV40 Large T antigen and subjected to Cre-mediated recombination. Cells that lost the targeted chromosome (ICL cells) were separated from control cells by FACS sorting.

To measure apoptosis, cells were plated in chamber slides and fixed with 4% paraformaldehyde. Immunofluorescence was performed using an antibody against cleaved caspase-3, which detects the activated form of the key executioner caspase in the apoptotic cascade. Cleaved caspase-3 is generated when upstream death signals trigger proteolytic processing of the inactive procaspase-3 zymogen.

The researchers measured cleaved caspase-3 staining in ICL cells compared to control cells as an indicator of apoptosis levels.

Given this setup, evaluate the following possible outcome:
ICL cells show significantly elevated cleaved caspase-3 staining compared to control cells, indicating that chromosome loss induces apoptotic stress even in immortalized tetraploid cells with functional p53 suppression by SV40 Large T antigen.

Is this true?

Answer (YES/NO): YES